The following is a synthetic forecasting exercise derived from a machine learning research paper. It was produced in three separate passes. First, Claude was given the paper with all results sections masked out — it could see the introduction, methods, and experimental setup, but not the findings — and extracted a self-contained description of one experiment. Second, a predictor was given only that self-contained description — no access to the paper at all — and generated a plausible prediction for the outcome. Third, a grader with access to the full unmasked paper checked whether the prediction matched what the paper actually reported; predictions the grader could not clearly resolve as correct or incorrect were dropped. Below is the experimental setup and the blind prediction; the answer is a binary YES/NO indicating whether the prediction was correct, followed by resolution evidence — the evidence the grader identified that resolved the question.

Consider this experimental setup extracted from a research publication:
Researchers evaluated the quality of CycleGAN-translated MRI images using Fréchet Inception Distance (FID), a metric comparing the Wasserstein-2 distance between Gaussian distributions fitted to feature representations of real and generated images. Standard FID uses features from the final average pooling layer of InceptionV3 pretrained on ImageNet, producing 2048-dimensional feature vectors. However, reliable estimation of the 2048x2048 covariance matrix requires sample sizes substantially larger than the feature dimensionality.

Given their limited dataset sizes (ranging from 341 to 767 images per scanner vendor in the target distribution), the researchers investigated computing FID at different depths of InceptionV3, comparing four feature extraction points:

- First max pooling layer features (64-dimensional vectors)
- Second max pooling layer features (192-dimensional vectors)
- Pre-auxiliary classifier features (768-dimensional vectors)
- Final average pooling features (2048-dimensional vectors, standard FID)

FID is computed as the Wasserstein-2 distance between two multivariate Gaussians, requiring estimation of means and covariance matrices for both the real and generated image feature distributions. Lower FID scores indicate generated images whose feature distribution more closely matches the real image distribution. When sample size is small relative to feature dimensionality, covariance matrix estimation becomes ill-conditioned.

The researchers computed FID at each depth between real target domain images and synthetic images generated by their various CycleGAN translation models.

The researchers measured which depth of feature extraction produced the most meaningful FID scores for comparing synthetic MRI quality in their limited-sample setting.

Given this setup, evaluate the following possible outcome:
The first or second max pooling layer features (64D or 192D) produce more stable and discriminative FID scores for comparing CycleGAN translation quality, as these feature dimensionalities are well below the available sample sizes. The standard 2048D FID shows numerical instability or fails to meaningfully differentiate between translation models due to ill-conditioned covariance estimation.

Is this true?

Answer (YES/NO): NO